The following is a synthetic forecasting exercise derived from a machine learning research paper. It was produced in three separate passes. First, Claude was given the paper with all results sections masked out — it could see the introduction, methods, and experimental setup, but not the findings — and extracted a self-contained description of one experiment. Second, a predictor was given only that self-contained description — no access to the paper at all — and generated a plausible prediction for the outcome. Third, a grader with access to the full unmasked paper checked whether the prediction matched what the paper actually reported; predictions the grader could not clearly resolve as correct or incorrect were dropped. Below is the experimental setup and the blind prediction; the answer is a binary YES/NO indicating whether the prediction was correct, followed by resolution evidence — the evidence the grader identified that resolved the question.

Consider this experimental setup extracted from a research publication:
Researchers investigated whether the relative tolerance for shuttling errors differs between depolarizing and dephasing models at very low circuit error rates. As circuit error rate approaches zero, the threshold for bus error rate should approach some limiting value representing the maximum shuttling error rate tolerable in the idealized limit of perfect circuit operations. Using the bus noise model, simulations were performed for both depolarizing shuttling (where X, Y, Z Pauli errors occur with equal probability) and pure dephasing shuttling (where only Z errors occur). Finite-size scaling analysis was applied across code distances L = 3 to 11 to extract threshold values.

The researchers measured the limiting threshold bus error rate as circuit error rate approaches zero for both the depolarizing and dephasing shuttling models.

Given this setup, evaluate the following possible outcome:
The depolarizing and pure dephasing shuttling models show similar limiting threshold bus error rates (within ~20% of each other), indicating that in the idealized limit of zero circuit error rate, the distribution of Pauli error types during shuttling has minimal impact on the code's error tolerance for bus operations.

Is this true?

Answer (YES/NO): NO